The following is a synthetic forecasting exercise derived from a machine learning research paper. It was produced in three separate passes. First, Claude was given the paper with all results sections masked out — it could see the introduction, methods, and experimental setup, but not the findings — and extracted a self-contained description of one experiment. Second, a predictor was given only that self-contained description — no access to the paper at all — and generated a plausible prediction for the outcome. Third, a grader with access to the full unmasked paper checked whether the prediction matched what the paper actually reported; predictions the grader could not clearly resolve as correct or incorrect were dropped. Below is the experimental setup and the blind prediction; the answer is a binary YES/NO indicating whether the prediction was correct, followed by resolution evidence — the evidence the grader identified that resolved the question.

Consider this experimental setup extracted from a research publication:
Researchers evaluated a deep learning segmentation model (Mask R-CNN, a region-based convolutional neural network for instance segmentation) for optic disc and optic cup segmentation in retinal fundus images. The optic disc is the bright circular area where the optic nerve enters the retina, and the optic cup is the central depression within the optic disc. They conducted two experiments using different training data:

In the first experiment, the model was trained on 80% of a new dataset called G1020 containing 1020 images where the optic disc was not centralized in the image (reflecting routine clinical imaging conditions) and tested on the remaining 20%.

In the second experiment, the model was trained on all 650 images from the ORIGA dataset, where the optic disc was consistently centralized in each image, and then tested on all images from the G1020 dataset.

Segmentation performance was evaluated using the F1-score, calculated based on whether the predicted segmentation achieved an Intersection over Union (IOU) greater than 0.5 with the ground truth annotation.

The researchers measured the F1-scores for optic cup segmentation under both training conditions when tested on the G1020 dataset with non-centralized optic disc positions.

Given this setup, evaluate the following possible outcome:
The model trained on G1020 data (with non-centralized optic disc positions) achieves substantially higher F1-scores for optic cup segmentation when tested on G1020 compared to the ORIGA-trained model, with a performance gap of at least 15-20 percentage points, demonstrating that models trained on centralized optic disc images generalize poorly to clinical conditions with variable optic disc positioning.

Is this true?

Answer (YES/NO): YES